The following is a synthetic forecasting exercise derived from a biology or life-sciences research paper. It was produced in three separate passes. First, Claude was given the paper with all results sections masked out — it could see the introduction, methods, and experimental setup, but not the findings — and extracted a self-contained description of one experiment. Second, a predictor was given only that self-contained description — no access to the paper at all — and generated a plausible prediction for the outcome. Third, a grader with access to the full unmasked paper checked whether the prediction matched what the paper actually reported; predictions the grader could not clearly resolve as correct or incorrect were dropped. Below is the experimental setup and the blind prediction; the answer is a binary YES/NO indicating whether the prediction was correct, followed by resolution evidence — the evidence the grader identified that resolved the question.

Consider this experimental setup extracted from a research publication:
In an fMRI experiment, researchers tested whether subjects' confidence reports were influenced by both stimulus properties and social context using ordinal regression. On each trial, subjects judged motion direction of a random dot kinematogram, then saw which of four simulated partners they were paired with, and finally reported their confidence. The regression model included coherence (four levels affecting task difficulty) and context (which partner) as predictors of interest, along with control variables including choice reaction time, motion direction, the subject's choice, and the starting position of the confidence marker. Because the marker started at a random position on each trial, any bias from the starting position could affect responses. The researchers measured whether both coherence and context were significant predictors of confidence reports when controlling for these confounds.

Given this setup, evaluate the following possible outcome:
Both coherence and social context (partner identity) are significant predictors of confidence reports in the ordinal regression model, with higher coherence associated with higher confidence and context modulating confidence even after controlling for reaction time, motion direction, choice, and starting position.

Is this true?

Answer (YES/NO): YES